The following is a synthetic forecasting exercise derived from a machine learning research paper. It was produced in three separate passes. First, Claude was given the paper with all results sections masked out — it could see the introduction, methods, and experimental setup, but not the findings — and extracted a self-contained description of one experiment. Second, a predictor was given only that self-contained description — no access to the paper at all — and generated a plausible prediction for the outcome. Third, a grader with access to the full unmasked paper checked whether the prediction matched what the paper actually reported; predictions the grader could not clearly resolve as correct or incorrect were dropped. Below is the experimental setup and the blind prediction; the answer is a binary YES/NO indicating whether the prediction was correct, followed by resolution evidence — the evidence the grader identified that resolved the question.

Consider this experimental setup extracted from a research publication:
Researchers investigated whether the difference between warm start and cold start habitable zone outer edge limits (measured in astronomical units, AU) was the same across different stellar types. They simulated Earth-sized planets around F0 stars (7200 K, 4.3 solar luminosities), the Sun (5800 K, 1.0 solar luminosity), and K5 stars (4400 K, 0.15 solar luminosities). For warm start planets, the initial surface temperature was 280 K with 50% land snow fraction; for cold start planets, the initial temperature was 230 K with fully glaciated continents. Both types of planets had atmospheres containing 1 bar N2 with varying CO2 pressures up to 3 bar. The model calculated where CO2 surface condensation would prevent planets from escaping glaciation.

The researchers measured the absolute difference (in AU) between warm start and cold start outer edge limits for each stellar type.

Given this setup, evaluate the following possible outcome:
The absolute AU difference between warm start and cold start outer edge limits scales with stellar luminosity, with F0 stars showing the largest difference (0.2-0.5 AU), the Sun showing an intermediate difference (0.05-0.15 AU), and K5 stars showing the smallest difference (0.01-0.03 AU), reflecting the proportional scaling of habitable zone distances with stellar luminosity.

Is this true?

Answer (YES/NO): NO